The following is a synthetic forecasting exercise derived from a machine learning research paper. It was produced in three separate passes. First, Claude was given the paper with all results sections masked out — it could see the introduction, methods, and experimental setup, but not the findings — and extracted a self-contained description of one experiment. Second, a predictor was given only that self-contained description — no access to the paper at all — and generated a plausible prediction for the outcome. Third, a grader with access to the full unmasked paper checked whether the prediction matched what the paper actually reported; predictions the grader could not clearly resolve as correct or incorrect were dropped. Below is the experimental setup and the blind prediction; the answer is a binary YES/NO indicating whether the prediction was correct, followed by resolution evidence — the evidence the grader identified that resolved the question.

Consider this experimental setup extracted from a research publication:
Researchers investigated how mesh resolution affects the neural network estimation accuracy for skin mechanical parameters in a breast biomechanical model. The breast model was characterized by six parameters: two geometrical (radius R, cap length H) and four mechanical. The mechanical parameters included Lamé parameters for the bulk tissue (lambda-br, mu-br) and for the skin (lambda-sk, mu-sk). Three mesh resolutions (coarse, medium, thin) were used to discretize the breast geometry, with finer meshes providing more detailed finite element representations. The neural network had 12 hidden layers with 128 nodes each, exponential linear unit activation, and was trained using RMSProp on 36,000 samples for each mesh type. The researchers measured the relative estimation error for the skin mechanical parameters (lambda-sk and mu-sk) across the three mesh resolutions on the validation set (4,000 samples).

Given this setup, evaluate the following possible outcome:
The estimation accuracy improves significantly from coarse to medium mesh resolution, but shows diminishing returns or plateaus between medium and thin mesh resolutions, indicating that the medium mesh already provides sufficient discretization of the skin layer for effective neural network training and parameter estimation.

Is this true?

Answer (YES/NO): NO